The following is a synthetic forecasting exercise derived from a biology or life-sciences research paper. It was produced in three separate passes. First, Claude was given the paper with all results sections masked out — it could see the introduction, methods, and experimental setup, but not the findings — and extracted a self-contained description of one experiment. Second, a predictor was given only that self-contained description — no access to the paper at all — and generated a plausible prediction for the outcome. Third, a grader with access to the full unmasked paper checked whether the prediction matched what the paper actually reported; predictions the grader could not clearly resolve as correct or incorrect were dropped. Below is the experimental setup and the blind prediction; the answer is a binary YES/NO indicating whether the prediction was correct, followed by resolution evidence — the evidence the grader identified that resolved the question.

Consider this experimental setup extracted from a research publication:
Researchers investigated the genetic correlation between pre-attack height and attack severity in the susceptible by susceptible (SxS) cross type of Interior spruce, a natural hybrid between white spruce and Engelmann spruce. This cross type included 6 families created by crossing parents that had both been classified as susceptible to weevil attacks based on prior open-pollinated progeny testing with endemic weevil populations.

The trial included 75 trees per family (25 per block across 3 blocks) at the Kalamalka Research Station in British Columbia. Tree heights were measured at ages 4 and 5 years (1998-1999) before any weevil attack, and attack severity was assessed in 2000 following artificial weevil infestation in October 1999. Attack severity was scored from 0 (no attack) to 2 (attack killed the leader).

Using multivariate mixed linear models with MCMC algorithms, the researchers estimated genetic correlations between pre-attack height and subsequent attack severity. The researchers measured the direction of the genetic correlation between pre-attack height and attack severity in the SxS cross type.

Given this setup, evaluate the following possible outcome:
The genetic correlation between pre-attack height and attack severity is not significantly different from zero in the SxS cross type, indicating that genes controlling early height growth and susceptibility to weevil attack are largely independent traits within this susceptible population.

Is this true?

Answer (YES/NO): NO